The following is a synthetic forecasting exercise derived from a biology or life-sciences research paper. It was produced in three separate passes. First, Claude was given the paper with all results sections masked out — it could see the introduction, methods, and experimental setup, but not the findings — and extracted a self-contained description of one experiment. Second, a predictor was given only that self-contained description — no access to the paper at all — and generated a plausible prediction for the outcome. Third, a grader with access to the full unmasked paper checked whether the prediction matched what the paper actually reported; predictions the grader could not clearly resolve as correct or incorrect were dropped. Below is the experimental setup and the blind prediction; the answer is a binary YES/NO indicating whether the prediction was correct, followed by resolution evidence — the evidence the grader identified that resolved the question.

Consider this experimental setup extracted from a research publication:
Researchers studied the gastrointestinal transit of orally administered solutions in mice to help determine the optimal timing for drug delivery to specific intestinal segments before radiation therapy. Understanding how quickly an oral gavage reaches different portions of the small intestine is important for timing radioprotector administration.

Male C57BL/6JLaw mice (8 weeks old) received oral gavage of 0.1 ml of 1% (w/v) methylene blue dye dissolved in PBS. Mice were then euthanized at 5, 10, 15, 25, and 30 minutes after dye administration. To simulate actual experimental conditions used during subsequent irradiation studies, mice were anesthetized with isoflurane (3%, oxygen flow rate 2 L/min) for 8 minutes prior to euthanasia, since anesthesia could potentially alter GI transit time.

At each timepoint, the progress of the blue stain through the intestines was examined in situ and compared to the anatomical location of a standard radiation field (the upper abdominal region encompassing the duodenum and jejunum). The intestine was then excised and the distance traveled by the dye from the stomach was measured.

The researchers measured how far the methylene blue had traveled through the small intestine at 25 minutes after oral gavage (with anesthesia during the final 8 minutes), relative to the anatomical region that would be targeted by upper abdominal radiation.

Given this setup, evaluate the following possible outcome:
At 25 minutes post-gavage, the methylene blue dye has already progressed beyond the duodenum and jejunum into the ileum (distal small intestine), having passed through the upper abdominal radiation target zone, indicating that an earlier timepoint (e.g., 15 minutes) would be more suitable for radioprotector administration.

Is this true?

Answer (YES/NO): NO